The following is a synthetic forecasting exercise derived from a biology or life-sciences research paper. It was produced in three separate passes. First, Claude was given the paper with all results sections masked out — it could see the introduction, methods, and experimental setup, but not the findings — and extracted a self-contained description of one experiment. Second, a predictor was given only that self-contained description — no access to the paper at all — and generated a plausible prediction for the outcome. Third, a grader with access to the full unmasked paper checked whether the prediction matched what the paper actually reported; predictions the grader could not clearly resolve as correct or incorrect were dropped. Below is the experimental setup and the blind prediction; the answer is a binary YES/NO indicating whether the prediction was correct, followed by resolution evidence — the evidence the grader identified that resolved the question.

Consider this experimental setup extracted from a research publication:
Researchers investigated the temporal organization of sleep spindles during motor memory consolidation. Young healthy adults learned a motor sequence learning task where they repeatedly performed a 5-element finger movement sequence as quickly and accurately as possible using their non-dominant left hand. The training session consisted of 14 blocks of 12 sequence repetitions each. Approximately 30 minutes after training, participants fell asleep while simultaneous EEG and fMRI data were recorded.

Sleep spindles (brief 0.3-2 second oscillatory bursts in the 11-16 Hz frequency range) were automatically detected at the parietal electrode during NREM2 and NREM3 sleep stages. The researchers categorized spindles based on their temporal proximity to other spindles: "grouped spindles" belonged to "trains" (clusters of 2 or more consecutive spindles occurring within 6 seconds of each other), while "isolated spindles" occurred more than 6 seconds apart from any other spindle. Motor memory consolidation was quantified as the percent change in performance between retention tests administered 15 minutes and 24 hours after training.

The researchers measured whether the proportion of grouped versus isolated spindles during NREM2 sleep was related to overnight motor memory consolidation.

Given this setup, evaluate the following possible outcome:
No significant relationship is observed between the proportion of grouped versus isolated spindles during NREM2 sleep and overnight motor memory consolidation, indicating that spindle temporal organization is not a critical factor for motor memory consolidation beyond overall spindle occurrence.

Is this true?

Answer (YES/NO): NO